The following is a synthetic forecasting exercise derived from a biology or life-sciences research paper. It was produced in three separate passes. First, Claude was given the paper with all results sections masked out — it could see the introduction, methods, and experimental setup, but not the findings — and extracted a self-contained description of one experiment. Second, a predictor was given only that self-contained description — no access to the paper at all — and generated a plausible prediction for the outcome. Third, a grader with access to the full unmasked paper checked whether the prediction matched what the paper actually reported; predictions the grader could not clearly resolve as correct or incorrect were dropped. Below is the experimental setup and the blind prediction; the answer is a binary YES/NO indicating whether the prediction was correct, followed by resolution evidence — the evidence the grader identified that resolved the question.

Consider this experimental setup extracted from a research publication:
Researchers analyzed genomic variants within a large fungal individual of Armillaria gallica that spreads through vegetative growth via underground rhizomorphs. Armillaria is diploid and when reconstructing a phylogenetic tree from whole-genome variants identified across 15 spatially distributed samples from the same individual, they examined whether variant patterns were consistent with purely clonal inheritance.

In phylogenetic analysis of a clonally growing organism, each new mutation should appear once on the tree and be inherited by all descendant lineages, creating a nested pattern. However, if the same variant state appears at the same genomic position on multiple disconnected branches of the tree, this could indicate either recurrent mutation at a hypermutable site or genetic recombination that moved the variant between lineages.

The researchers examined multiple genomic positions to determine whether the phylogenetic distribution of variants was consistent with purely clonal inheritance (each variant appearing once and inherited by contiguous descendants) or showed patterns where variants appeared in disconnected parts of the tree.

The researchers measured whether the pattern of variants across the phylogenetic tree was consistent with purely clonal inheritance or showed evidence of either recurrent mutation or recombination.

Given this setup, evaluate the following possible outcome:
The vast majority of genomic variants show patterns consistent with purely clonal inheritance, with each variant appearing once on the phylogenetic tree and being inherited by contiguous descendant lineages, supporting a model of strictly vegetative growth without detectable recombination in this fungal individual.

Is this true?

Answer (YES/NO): NO